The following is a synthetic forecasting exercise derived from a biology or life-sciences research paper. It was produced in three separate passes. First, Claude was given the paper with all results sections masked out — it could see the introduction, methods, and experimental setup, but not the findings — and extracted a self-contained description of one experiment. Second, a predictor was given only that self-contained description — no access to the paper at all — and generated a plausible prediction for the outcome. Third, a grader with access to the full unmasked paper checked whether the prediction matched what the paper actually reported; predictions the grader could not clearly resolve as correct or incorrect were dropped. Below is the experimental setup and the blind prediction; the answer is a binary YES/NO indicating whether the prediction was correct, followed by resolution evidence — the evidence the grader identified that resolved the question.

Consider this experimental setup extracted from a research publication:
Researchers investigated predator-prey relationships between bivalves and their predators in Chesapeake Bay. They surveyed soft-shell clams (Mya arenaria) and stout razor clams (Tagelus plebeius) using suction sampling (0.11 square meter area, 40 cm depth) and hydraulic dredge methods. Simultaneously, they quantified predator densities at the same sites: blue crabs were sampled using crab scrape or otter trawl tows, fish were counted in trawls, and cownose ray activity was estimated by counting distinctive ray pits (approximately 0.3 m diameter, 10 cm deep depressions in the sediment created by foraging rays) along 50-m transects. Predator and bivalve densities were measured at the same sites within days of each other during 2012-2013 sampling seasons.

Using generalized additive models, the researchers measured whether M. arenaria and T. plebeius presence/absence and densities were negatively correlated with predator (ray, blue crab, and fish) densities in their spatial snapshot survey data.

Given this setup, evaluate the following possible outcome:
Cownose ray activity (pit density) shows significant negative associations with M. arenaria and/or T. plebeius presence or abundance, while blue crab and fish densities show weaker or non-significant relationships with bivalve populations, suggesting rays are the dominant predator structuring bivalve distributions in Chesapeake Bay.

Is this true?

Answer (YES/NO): NO